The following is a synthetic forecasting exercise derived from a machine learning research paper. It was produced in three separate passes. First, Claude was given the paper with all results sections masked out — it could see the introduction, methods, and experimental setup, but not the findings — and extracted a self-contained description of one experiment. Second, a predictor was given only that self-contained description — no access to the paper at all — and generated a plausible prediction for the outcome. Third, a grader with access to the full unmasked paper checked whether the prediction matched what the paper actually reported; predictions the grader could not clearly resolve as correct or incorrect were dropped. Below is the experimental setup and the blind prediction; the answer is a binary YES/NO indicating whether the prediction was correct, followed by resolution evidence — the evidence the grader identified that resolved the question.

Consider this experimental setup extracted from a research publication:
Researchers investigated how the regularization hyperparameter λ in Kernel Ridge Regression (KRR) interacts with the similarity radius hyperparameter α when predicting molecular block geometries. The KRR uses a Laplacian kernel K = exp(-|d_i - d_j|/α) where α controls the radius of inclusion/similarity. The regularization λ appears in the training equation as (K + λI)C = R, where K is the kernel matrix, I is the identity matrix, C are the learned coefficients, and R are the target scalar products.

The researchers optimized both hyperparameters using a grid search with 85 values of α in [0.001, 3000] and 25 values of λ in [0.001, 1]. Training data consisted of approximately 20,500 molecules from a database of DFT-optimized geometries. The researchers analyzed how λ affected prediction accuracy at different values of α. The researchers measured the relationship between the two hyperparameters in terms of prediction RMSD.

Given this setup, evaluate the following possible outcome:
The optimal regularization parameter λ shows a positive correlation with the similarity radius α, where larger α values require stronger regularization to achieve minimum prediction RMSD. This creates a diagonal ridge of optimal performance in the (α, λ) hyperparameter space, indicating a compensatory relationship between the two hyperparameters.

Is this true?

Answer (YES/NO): NO